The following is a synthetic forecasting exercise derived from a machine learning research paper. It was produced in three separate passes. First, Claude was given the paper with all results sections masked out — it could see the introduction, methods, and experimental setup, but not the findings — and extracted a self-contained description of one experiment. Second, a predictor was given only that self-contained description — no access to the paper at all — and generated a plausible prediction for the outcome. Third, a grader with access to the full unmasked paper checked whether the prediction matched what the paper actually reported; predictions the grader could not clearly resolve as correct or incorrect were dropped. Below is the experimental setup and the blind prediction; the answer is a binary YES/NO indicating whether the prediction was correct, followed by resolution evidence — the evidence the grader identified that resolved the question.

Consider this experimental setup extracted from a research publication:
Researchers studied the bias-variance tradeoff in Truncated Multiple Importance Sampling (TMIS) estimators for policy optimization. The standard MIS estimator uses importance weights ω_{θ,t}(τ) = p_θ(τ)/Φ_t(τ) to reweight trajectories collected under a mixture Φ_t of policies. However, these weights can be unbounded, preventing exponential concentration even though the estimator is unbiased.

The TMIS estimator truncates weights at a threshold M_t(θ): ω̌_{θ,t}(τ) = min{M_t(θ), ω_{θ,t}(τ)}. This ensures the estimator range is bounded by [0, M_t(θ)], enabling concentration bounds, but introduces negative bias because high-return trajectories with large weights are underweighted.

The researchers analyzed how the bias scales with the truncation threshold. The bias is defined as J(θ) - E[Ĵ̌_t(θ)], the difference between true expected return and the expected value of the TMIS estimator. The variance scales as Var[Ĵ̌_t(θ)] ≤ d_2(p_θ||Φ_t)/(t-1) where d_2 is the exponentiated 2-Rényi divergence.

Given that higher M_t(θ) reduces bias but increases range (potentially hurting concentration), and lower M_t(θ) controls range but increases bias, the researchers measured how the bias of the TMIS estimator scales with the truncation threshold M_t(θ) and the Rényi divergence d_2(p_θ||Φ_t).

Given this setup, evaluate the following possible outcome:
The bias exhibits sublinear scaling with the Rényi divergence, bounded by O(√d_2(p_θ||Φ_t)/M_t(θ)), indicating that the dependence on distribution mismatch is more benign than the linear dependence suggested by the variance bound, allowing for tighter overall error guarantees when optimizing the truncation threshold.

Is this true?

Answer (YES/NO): NO